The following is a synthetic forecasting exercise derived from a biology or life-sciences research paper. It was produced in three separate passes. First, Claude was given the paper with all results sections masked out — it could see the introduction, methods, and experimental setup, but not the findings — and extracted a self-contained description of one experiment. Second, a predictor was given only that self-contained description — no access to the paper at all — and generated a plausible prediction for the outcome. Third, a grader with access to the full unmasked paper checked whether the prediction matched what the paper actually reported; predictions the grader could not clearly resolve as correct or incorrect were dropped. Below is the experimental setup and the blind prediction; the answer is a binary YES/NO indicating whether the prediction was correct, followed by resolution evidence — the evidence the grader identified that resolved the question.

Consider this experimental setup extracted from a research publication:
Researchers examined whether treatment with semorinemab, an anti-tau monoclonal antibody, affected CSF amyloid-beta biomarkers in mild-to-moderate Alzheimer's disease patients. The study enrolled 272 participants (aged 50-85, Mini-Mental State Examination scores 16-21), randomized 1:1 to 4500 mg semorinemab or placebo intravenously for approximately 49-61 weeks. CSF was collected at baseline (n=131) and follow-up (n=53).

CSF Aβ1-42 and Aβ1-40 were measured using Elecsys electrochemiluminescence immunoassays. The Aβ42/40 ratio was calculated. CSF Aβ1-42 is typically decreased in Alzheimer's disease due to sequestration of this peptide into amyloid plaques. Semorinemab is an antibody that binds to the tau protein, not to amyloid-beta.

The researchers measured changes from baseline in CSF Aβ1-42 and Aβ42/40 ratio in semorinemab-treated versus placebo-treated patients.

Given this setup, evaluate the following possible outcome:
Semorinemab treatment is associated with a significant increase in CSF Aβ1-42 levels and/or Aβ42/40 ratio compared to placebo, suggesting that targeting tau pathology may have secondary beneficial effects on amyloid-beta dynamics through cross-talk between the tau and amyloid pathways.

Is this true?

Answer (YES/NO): NO